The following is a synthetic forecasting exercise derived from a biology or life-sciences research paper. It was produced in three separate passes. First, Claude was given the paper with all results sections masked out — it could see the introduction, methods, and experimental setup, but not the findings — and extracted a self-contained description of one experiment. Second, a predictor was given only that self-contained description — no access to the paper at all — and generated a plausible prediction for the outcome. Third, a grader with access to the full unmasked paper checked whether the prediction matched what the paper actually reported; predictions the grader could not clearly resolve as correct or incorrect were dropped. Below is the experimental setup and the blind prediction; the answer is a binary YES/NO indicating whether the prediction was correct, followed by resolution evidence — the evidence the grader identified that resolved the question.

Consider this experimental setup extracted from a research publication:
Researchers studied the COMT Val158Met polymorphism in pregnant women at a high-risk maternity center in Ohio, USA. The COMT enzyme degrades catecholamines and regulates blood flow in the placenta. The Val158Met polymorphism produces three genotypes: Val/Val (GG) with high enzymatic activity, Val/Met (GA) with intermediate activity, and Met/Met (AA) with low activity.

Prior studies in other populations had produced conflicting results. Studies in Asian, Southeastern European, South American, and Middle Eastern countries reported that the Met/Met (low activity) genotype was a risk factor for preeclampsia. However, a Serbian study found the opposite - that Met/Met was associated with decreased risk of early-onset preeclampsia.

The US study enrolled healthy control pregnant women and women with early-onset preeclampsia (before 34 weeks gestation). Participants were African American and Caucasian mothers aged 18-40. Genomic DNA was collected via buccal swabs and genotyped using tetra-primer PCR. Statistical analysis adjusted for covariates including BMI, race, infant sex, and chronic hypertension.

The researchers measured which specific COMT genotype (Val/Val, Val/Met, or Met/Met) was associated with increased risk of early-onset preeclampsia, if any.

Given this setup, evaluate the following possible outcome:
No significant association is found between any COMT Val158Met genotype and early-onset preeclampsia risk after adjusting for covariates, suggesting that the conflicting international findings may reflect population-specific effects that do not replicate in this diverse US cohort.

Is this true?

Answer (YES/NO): NO